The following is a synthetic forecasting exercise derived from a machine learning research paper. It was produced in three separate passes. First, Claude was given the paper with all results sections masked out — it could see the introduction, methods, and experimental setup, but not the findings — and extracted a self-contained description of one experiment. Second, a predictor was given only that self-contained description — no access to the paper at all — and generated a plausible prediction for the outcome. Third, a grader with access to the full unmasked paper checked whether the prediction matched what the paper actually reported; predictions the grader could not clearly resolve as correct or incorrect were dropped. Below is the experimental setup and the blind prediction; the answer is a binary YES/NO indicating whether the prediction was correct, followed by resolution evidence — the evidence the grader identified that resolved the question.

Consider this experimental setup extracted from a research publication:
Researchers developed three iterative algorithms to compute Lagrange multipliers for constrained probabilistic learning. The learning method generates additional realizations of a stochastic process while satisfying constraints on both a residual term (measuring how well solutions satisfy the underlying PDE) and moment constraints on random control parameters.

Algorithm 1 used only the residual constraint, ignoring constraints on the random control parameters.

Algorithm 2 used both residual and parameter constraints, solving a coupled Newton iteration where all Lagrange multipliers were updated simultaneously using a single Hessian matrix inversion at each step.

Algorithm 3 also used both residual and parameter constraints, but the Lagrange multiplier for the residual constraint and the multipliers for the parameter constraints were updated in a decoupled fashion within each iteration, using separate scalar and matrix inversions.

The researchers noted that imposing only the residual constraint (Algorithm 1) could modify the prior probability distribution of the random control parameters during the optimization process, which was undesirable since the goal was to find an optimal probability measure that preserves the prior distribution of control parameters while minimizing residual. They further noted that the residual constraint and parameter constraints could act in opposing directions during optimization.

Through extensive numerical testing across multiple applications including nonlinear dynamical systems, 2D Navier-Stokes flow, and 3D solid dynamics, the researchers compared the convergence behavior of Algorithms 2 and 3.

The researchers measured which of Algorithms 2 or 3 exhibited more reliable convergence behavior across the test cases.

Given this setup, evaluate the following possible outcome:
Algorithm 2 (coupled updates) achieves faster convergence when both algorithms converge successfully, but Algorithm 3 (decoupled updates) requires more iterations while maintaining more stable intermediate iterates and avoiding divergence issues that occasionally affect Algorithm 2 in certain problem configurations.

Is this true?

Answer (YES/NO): NO